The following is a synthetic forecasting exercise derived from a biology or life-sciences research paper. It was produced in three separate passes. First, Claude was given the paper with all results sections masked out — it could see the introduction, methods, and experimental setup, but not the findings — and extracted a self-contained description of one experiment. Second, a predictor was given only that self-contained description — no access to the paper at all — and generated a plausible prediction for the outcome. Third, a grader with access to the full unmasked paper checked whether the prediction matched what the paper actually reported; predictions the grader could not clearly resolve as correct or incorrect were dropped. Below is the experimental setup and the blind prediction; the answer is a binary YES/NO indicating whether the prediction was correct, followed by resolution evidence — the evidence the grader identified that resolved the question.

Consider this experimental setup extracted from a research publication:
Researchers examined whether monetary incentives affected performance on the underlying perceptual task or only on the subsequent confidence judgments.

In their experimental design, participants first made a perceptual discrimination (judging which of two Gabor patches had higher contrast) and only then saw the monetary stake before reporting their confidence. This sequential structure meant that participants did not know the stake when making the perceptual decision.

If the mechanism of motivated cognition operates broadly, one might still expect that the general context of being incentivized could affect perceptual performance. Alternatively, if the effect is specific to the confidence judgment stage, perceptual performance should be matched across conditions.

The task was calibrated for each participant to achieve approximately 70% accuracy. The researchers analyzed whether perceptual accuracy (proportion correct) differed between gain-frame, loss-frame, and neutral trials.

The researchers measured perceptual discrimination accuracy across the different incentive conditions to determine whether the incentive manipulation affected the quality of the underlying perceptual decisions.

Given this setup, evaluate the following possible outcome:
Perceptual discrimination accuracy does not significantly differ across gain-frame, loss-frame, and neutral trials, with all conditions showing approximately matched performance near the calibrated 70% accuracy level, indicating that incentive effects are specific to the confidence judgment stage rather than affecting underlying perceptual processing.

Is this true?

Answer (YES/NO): YES